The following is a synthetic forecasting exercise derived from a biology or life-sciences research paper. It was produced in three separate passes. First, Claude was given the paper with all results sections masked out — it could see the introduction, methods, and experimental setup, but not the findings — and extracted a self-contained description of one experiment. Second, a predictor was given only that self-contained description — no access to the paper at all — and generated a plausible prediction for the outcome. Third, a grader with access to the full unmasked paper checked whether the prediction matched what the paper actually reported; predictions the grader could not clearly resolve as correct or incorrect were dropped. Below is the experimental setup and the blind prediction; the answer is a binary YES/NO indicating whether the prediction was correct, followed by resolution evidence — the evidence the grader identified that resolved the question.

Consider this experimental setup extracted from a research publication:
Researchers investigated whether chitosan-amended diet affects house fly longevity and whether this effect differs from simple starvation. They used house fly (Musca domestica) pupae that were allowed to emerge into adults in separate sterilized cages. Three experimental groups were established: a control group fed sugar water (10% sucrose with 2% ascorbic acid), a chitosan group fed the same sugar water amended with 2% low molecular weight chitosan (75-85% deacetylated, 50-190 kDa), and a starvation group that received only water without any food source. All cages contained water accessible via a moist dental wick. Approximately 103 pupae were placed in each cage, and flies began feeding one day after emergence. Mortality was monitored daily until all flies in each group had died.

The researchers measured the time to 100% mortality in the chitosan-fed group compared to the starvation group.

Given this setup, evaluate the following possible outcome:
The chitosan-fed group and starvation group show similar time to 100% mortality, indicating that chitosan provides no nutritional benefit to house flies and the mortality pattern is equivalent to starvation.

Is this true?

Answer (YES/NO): NO